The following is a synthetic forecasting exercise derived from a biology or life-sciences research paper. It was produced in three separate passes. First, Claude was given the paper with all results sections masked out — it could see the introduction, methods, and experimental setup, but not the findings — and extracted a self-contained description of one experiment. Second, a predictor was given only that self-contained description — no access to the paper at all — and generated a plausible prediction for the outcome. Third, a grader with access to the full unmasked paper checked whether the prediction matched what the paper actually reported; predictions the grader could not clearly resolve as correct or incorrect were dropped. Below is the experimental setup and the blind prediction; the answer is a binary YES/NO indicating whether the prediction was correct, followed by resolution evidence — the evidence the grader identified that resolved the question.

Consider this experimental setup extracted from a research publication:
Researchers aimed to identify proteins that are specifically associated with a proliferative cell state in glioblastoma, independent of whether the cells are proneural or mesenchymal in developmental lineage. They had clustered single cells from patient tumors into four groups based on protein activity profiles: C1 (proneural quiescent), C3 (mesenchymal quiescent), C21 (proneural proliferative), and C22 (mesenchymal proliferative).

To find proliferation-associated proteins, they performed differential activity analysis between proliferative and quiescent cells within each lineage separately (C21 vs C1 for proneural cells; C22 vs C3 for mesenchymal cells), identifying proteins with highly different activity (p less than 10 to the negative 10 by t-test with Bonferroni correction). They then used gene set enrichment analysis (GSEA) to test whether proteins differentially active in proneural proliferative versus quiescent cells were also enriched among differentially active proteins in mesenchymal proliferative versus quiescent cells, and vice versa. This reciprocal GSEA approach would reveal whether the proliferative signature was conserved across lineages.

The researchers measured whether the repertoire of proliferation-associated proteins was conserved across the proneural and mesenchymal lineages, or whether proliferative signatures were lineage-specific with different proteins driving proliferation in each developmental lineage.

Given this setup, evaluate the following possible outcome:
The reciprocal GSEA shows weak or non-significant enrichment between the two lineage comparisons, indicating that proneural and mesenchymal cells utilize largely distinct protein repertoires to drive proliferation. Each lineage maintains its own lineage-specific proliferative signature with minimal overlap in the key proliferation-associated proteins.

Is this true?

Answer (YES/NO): NO